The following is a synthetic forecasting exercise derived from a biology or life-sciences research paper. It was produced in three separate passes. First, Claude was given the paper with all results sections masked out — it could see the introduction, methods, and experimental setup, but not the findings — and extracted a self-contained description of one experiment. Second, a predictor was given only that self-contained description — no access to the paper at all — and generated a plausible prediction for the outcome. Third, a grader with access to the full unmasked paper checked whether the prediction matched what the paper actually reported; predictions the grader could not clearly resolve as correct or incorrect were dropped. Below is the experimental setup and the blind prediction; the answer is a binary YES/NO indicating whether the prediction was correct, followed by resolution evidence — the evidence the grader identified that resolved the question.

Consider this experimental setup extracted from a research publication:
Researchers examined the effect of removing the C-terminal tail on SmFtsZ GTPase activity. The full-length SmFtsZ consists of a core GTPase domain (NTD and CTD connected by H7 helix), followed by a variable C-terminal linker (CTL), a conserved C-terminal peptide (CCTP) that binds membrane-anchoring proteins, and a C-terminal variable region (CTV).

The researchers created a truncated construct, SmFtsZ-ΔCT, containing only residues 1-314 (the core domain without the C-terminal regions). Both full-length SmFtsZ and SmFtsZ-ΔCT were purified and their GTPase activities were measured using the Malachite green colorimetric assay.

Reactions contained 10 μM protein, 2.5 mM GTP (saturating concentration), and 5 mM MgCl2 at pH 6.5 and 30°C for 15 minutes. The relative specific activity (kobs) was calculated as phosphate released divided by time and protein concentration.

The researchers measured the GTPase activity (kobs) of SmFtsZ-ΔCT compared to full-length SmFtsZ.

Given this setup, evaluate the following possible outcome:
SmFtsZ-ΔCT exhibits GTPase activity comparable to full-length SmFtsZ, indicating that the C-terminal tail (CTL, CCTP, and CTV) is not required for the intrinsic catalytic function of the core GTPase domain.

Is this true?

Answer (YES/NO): YES